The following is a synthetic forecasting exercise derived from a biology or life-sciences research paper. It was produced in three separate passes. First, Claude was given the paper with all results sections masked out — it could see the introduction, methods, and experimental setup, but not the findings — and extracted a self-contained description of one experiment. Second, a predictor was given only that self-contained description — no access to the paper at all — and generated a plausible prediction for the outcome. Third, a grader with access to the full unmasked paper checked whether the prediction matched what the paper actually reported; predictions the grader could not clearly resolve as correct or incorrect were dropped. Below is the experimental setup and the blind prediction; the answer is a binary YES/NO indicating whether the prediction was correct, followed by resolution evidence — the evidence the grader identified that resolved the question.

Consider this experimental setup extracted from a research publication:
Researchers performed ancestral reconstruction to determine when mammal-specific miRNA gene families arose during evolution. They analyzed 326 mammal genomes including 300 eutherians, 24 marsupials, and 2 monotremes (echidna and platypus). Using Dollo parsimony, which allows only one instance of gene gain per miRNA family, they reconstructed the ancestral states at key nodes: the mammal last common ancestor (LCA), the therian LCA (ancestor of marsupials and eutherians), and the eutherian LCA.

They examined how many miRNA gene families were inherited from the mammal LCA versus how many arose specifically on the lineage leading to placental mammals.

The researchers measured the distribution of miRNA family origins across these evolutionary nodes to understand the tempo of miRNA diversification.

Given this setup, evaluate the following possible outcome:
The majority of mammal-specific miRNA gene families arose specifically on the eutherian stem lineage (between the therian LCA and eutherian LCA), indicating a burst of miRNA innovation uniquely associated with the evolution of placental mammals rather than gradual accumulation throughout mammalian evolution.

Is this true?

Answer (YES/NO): YES